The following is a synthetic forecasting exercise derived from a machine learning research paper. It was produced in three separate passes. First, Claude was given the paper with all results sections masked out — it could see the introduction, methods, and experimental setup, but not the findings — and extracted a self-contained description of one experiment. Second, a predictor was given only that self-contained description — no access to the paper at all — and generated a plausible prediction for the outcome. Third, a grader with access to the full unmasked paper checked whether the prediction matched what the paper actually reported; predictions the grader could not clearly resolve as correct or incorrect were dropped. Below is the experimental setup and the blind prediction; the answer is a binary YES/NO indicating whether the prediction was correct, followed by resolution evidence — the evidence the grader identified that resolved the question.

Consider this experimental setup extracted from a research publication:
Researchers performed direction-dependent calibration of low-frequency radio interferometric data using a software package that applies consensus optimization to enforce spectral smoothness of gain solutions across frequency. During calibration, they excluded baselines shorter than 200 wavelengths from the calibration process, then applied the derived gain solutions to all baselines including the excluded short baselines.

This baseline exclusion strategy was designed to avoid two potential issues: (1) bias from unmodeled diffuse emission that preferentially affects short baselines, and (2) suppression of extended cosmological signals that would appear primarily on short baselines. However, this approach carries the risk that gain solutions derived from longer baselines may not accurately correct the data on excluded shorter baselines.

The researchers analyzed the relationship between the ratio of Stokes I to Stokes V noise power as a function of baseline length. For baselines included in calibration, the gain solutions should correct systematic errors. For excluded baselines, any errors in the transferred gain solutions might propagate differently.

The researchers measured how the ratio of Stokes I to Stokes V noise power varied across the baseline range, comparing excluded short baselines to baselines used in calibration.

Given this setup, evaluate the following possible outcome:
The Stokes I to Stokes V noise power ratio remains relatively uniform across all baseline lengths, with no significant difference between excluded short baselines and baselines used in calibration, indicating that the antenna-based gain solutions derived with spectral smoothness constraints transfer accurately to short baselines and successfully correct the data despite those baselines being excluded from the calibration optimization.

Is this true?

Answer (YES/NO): NO